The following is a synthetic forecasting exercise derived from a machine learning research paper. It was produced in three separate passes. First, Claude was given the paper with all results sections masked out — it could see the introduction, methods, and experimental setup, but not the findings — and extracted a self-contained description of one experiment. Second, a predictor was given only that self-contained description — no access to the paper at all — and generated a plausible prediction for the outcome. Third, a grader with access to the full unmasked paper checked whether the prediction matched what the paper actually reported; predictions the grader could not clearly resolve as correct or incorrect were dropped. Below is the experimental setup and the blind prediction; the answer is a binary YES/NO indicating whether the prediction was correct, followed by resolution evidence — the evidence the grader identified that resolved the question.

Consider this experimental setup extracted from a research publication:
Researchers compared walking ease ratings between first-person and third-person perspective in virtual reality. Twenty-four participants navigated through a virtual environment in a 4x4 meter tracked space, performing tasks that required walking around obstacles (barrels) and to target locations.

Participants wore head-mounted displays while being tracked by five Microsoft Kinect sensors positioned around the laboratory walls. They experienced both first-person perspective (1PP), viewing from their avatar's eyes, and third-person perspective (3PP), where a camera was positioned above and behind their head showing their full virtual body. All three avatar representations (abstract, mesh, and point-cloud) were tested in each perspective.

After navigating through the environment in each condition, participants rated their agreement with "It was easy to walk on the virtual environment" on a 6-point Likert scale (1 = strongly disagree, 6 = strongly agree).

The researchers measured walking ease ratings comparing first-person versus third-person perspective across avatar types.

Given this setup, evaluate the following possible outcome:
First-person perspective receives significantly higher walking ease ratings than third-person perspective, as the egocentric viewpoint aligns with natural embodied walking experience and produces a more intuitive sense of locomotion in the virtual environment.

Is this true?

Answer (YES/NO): YES